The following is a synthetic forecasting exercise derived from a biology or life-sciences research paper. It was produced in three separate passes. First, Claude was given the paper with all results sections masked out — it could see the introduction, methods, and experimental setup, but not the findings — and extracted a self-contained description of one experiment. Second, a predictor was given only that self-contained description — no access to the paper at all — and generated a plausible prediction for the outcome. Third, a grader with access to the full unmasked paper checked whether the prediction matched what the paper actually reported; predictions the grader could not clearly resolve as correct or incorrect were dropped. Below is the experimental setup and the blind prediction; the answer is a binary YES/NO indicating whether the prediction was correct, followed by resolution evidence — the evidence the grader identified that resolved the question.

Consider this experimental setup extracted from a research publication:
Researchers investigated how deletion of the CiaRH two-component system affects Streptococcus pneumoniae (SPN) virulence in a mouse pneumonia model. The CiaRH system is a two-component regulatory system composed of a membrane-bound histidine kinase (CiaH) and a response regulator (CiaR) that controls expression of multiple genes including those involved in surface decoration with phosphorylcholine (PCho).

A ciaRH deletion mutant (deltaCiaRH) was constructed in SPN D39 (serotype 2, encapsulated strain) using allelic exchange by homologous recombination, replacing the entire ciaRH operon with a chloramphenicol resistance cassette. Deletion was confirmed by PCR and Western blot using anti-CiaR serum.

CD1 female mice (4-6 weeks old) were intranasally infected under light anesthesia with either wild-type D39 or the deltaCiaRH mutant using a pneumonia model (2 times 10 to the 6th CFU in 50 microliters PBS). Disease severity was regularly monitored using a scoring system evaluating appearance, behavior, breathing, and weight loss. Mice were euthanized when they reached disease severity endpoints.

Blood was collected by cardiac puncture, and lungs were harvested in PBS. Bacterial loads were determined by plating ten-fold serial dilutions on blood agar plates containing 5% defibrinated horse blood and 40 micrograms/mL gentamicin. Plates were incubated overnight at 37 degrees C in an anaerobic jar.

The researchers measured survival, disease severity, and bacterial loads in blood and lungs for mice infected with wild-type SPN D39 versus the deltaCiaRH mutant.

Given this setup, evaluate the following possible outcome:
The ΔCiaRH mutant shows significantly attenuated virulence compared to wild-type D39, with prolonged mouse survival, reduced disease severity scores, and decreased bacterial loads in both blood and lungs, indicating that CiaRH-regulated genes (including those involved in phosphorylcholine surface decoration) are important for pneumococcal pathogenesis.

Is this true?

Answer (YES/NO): NO